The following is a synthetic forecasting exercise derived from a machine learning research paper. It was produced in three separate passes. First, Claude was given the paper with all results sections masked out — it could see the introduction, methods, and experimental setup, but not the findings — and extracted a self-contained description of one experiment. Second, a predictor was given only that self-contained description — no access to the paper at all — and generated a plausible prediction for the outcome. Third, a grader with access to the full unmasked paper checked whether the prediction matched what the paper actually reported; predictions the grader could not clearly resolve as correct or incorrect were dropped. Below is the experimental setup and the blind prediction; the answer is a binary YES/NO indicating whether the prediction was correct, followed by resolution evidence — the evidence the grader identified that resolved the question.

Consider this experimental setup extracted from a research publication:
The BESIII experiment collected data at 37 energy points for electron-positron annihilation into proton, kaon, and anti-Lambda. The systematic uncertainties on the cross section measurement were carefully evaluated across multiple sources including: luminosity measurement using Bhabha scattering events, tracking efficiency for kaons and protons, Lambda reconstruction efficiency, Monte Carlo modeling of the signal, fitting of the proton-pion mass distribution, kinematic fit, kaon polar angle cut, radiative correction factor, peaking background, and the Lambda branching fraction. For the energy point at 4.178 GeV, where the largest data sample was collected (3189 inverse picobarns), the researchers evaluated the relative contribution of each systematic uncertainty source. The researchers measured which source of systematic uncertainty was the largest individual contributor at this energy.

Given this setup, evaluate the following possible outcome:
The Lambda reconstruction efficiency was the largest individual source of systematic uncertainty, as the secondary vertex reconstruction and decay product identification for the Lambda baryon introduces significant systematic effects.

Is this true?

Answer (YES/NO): NO